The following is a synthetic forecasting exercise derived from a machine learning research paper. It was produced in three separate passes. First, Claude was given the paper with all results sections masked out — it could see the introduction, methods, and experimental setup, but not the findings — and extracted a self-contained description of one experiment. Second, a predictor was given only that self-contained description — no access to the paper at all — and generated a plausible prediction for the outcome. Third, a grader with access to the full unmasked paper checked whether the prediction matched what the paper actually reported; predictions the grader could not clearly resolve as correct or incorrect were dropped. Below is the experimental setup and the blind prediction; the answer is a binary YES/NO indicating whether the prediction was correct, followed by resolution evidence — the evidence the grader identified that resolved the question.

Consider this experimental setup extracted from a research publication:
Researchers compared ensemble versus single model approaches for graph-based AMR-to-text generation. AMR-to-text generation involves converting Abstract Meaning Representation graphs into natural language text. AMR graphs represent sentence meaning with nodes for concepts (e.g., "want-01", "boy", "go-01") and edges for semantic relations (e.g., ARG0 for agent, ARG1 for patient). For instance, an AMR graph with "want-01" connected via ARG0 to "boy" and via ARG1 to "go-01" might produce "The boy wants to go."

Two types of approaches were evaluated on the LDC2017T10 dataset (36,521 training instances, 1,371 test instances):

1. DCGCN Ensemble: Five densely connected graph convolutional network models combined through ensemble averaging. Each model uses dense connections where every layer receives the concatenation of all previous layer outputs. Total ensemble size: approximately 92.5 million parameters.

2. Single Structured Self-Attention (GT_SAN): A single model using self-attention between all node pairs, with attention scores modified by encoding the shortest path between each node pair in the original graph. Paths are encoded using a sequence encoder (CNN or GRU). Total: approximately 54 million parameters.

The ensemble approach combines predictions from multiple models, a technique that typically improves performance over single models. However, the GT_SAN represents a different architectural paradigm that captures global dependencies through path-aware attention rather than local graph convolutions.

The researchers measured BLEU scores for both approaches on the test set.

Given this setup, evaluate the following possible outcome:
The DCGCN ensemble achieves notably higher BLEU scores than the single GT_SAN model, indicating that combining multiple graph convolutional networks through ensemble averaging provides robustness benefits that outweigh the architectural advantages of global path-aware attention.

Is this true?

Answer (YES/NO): NO